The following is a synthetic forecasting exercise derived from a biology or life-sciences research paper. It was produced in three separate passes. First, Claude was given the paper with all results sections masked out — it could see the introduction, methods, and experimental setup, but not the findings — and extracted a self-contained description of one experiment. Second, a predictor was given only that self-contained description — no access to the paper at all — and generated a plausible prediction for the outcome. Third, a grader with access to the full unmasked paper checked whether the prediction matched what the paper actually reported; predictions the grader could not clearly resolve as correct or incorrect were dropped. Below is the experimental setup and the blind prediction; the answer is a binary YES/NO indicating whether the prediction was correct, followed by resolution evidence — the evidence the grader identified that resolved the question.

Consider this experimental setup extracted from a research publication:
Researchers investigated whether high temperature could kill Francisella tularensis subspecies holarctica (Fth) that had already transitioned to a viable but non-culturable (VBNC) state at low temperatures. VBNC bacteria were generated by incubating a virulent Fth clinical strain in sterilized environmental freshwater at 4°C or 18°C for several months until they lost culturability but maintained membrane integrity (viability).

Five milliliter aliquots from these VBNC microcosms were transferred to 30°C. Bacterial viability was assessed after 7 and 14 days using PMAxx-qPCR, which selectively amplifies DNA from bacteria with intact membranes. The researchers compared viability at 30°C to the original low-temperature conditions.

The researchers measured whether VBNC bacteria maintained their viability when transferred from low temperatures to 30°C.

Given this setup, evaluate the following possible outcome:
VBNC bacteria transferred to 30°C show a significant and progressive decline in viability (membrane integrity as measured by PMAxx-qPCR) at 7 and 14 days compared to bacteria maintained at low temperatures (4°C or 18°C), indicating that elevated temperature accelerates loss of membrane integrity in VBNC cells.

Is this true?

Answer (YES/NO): YES